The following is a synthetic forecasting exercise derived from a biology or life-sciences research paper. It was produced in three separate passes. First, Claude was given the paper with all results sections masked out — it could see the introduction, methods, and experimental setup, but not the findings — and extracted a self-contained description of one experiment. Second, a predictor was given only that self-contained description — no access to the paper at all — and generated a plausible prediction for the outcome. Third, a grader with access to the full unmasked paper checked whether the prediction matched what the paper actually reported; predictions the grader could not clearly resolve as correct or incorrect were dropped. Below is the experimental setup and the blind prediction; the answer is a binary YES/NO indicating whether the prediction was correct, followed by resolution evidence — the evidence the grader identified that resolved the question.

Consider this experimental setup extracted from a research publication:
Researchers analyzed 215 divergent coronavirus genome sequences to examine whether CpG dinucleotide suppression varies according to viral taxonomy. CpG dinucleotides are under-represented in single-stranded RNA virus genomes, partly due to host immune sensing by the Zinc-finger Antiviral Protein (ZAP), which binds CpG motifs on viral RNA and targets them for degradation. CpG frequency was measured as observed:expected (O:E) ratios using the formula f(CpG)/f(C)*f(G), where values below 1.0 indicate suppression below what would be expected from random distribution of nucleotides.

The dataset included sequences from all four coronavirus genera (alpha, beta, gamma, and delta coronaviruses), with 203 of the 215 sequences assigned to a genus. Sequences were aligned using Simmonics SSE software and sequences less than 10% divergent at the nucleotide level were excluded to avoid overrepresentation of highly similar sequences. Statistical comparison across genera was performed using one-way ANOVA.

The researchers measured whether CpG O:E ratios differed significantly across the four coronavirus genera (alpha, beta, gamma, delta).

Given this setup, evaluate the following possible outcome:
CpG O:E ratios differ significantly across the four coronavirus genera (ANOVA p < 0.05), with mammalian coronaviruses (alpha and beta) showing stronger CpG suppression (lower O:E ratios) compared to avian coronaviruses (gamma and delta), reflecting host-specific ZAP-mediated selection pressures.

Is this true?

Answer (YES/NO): NO